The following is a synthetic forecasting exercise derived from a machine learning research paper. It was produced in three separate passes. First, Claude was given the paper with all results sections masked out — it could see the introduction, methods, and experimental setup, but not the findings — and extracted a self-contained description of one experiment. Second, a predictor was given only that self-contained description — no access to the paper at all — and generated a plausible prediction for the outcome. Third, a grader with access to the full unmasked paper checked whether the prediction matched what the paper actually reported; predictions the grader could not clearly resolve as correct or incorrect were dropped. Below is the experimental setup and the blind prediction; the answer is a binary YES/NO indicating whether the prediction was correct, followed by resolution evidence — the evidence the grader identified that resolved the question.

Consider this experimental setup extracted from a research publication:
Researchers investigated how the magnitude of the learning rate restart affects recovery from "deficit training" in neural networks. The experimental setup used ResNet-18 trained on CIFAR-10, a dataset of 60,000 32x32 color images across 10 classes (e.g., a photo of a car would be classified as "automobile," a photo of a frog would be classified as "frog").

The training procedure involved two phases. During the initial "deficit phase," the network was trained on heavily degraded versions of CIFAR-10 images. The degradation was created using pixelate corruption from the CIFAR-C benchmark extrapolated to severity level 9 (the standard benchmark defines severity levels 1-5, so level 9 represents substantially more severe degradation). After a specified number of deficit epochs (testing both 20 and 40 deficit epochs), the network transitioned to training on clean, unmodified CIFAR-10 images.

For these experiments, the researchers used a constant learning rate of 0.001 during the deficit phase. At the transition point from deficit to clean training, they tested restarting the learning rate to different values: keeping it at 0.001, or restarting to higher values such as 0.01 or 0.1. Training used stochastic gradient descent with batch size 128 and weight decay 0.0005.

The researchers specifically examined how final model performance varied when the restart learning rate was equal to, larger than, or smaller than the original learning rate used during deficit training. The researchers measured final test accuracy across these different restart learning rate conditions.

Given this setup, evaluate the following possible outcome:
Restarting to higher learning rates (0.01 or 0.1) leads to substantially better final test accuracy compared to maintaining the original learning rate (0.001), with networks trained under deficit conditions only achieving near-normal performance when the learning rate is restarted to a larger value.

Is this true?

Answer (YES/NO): YES